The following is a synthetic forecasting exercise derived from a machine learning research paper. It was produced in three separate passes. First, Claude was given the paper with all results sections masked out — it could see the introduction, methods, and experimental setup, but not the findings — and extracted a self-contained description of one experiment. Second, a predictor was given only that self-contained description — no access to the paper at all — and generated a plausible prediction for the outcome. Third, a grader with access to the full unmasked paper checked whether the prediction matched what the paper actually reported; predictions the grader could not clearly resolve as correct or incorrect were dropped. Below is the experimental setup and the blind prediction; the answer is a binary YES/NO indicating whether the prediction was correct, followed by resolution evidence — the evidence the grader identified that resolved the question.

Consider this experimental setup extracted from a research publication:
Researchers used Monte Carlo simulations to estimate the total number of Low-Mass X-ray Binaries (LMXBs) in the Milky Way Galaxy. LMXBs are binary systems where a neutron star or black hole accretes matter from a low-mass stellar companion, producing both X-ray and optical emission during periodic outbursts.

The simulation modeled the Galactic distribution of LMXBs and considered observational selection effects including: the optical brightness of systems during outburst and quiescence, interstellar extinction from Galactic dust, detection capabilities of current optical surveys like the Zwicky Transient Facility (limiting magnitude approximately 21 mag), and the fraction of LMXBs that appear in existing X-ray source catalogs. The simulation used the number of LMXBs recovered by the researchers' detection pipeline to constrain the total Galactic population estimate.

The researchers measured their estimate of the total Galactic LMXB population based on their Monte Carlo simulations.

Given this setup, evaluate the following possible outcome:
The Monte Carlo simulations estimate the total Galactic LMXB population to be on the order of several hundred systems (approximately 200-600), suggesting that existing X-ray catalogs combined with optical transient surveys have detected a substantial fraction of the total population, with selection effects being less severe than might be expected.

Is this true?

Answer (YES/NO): NO